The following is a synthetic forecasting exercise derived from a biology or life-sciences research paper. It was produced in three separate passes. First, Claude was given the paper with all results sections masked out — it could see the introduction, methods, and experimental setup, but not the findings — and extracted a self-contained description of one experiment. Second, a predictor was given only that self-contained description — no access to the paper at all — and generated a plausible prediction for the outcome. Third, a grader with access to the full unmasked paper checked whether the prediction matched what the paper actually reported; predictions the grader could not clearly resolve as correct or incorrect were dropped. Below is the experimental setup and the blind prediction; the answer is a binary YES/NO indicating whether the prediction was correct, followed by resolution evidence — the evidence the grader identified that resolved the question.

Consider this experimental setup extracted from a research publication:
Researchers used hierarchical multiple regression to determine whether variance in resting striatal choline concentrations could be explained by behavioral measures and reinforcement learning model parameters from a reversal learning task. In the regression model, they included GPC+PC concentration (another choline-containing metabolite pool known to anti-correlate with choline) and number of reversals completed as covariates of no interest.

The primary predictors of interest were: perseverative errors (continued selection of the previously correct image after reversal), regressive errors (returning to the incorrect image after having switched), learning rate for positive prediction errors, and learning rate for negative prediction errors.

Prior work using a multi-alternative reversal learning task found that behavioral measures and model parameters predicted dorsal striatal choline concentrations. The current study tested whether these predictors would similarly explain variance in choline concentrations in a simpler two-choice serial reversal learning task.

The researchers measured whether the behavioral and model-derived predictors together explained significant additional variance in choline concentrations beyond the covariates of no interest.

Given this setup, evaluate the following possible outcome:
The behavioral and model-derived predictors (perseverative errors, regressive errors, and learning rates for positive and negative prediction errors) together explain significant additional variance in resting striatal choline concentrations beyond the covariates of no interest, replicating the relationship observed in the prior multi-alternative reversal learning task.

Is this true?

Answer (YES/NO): NO